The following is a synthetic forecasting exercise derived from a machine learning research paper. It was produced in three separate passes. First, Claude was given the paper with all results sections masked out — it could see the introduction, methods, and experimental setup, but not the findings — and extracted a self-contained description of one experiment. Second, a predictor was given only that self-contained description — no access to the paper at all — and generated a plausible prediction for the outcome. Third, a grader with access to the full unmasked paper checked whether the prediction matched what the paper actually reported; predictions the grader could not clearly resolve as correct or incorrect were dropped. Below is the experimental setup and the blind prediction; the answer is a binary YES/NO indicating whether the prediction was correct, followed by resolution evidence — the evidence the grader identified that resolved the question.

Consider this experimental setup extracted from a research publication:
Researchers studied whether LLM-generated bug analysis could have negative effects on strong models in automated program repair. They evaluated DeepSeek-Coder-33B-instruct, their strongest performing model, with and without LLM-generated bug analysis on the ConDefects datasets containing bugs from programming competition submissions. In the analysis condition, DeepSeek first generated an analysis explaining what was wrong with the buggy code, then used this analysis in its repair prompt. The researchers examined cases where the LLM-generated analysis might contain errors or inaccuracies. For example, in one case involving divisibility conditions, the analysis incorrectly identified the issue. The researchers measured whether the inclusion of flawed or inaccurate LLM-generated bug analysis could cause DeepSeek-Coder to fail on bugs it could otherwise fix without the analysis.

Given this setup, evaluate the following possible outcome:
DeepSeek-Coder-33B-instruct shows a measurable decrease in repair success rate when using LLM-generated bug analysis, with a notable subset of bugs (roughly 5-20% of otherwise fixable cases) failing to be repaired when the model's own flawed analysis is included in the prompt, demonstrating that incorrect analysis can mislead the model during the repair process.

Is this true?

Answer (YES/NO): NO